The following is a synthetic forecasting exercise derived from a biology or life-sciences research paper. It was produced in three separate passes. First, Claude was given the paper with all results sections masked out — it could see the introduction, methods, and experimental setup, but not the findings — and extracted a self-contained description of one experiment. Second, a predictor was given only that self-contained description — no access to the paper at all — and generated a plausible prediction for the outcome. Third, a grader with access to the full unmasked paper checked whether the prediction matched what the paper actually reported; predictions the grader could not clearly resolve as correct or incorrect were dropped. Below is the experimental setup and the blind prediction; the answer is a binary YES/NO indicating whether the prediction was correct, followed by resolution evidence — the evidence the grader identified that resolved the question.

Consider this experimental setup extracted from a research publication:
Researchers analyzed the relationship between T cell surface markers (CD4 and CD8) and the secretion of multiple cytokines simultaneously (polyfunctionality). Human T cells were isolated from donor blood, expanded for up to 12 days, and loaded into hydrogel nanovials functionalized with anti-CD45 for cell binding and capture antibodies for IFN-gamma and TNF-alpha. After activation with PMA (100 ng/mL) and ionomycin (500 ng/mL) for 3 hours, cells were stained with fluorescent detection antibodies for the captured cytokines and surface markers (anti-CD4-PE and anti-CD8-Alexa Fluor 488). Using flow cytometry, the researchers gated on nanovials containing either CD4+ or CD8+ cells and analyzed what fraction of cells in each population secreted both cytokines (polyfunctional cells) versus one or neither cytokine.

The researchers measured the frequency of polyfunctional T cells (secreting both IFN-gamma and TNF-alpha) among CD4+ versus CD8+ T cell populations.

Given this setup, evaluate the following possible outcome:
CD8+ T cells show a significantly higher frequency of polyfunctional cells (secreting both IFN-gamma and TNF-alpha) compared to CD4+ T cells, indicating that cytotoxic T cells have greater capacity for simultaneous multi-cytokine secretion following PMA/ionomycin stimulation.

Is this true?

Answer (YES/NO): NO